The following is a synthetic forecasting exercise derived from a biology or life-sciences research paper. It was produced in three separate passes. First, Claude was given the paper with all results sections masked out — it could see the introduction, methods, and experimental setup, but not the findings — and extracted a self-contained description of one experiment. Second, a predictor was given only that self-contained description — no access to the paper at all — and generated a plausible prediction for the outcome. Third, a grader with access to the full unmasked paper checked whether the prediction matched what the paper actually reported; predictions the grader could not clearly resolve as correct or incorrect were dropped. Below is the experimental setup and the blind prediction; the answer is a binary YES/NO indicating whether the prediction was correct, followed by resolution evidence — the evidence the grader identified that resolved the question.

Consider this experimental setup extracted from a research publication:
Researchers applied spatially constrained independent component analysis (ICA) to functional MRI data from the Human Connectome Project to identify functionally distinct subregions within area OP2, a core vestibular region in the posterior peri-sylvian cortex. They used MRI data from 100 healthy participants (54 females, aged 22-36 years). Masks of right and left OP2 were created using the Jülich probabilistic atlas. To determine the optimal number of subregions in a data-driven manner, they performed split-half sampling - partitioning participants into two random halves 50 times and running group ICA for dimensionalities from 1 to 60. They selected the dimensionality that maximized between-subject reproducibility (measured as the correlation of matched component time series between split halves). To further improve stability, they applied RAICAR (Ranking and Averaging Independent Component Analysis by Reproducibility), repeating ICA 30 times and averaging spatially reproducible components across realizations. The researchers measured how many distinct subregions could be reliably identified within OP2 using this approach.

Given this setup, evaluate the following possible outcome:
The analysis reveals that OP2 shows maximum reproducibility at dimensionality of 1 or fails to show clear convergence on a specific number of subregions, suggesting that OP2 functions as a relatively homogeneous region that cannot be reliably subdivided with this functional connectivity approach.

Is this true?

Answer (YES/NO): NO